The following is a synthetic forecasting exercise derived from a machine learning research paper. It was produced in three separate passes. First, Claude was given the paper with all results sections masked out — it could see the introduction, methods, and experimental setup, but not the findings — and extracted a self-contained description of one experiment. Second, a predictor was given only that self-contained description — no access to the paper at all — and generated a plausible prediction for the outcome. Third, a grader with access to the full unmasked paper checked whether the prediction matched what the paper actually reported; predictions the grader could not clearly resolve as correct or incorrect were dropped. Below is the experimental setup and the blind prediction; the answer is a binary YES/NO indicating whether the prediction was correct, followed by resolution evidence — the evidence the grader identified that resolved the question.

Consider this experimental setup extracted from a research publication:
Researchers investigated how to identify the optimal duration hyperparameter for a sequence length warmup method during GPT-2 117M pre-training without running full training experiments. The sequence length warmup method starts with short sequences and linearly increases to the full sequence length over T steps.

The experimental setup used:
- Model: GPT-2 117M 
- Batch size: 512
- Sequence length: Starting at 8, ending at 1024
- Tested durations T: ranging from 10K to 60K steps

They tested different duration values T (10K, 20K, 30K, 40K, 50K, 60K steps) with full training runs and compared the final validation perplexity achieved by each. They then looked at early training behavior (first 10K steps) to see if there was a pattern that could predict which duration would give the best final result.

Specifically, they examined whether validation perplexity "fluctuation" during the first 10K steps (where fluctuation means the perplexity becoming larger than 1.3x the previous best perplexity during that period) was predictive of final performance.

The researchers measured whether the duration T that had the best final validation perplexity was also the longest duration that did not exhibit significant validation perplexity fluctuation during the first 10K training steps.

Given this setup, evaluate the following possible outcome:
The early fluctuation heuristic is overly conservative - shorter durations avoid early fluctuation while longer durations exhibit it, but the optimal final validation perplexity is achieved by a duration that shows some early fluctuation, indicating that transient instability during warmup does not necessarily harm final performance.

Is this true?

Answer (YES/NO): NO